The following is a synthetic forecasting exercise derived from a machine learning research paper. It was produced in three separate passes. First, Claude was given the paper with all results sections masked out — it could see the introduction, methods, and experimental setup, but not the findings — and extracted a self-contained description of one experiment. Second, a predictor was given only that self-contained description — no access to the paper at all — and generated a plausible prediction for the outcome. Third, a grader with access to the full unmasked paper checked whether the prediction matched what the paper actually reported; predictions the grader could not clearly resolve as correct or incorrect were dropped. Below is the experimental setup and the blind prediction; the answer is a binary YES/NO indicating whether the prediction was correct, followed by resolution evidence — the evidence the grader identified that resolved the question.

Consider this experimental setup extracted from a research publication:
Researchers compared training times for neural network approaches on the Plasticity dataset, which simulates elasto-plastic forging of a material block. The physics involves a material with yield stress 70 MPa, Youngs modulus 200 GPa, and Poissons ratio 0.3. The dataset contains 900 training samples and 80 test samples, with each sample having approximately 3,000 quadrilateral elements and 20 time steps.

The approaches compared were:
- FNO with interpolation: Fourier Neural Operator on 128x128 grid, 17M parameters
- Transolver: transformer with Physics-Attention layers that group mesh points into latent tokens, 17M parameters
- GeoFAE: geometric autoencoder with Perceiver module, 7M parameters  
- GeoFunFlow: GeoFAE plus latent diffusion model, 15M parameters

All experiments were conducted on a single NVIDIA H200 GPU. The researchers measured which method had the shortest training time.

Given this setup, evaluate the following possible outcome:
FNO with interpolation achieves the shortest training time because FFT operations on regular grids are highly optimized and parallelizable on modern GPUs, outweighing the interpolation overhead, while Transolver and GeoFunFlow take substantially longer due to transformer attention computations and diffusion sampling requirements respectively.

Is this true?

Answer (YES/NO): YES